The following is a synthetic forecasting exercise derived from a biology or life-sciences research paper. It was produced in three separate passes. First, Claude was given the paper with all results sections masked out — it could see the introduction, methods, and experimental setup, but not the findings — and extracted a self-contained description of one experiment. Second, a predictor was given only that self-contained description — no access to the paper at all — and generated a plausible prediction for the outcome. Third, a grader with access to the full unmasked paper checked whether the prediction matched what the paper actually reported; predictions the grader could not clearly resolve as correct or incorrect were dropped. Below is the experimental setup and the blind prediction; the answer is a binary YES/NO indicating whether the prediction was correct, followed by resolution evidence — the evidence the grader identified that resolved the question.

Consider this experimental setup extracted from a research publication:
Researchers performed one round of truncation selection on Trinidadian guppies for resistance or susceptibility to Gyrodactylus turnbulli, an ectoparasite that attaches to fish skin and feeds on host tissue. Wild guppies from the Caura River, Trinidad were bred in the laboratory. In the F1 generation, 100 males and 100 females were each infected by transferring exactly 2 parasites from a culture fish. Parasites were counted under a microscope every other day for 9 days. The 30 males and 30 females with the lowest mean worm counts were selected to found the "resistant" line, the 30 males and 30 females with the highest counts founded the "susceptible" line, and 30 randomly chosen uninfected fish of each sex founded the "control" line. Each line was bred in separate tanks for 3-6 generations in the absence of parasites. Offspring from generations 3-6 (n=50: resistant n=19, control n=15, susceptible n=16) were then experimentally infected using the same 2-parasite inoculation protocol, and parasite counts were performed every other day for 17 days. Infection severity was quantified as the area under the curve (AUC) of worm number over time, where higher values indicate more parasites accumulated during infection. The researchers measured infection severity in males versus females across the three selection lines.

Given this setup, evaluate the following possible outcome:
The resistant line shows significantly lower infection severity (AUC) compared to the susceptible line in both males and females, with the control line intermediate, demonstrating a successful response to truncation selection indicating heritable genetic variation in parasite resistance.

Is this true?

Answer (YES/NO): NO